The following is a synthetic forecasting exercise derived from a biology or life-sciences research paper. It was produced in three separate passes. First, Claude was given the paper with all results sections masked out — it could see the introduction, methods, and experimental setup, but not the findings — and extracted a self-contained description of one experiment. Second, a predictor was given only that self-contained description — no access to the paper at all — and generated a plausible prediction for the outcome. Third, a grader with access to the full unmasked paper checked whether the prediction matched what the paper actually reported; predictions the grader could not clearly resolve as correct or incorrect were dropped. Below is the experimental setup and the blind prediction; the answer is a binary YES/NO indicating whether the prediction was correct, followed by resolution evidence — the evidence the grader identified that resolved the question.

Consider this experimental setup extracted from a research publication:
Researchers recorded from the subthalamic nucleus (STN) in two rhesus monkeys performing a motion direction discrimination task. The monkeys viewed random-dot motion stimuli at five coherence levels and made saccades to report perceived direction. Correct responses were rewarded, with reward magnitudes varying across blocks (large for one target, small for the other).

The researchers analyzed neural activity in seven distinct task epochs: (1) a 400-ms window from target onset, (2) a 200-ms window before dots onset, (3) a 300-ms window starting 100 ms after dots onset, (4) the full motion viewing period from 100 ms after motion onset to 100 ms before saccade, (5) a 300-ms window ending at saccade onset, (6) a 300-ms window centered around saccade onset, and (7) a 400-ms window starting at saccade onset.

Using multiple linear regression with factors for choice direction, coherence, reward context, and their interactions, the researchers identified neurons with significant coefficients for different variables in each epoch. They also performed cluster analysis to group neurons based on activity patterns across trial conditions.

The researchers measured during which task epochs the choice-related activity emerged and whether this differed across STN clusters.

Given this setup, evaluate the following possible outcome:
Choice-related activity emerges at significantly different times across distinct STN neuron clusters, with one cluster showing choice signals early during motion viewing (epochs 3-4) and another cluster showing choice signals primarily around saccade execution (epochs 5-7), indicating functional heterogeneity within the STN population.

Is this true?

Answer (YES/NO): NO